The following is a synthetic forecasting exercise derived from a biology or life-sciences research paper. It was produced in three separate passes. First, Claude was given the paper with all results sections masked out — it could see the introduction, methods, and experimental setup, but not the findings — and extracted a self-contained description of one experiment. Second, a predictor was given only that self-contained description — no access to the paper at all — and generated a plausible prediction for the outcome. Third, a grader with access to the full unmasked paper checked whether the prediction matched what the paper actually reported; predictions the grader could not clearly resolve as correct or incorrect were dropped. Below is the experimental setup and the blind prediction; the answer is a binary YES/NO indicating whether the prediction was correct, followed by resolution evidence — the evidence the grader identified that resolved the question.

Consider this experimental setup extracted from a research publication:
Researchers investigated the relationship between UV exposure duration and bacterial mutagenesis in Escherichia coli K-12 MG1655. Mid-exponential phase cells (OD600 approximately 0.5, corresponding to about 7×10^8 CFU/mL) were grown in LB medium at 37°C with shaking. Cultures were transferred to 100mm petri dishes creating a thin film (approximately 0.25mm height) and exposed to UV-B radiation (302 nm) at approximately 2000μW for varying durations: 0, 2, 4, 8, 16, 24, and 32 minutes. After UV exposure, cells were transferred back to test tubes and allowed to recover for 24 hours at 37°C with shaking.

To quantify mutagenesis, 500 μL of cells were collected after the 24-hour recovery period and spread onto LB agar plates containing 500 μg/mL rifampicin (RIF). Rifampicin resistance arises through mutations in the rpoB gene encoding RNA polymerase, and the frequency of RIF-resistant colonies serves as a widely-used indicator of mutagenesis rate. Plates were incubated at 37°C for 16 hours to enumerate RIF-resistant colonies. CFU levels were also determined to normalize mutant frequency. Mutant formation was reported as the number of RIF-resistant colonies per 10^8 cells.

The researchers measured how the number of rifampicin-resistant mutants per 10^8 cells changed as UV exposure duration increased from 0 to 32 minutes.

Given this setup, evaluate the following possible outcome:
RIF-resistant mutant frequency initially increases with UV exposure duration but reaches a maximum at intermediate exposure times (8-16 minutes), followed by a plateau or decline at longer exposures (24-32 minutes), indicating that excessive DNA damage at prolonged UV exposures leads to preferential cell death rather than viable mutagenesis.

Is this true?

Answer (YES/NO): YES